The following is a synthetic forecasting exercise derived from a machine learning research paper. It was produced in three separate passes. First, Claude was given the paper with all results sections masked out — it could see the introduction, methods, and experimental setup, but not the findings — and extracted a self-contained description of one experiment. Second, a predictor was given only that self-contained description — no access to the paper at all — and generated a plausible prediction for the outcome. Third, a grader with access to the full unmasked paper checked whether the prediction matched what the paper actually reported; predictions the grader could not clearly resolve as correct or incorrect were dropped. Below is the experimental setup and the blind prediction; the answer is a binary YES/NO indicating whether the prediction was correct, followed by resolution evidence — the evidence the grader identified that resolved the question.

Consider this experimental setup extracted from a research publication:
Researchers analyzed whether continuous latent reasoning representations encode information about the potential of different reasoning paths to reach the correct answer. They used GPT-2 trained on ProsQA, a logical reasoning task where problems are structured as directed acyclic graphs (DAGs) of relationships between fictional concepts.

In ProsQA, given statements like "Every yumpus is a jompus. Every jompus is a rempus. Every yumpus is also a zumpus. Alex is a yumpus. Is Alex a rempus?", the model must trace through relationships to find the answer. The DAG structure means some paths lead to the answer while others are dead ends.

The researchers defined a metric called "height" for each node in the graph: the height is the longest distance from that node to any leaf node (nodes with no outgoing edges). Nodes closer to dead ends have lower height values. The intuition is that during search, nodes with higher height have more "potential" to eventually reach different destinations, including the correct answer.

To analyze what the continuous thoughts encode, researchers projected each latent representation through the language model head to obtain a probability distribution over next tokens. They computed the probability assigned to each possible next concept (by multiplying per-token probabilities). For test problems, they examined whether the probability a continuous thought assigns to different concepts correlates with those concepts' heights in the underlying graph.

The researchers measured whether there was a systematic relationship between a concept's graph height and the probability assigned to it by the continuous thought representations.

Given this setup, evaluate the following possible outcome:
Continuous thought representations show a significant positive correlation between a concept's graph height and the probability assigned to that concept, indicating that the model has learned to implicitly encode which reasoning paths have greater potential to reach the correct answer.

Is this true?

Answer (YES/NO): NO